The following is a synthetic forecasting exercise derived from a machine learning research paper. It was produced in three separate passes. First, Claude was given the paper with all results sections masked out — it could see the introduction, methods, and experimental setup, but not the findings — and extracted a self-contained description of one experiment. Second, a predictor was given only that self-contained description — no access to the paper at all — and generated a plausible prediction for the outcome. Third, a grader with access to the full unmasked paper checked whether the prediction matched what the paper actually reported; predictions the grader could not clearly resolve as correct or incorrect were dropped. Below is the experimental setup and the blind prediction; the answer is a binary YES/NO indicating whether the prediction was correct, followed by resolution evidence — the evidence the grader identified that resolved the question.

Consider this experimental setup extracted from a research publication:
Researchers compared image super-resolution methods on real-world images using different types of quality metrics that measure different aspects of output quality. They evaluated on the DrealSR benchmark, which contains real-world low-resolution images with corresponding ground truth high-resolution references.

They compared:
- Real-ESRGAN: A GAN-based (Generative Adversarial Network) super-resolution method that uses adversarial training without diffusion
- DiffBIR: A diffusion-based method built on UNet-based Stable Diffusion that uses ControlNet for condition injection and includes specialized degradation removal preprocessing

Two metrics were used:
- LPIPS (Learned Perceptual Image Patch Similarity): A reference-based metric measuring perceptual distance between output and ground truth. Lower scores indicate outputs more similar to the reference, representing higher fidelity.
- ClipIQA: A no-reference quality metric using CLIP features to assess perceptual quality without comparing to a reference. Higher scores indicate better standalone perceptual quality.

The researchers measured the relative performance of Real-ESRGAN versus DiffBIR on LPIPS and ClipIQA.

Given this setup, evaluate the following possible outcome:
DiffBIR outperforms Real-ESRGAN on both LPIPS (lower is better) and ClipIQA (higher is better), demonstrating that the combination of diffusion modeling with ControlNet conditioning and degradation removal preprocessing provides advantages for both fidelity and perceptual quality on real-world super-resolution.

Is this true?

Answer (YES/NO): NO